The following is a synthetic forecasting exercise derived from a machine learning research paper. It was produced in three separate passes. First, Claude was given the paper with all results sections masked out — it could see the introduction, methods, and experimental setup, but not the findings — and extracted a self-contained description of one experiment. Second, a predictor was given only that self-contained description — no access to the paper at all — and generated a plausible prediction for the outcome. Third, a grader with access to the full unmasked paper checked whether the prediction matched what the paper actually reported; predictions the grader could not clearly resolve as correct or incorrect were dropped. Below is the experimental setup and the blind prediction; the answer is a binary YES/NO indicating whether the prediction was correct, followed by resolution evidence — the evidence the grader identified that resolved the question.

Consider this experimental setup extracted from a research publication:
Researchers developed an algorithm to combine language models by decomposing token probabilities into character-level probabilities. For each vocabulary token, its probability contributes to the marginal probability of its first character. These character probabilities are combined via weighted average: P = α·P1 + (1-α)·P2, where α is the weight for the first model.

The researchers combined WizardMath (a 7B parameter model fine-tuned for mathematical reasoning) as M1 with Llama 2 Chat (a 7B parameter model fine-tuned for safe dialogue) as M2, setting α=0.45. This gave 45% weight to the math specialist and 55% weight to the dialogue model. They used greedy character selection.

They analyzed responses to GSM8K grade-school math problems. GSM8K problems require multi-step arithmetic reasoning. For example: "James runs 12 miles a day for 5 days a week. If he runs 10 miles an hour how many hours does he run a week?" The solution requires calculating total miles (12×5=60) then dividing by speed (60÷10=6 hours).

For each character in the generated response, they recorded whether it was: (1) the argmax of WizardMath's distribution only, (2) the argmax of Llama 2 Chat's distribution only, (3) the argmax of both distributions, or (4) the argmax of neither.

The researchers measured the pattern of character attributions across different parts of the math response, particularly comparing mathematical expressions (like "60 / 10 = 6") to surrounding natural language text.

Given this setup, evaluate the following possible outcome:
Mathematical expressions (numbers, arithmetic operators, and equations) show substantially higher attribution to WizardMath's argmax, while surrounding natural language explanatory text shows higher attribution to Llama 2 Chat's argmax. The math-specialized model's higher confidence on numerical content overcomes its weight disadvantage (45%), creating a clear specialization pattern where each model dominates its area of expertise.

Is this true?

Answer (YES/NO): NO